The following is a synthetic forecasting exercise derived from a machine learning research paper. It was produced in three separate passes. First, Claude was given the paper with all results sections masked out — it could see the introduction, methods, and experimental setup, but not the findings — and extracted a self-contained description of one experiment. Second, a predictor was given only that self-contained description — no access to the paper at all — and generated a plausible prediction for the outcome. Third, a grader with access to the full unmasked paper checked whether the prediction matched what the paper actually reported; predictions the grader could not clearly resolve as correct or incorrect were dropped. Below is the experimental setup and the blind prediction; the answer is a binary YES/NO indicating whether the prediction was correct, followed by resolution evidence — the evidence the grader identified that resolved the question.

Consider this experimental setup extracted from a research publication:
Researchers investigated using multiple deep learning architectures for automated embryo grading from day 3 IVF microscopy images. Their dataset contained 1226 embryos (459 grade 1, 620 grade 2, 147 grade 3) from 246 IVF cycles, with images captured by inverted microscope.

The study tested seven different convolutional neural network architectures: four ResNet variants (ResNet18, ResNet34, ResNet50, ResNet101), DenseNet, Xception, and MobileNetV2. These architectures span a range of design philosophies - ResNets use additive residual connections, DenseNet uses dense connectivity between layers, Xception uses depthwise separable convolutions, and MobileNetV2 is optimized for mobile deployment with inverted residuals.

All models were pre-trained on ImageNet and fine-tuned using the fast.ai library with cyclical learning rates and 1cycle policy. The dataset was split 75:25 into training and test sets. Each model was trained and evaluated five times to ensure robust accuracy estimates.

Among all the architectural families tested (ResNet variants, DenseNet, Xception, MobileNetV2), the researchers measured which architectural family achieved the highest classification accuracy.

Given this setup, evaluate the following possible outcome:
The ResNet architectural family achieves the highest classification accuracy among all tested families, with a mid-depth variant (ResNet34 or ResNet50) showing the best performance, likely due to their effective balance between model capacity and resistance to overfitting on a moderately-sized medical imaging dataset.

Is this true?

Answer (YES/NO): YES